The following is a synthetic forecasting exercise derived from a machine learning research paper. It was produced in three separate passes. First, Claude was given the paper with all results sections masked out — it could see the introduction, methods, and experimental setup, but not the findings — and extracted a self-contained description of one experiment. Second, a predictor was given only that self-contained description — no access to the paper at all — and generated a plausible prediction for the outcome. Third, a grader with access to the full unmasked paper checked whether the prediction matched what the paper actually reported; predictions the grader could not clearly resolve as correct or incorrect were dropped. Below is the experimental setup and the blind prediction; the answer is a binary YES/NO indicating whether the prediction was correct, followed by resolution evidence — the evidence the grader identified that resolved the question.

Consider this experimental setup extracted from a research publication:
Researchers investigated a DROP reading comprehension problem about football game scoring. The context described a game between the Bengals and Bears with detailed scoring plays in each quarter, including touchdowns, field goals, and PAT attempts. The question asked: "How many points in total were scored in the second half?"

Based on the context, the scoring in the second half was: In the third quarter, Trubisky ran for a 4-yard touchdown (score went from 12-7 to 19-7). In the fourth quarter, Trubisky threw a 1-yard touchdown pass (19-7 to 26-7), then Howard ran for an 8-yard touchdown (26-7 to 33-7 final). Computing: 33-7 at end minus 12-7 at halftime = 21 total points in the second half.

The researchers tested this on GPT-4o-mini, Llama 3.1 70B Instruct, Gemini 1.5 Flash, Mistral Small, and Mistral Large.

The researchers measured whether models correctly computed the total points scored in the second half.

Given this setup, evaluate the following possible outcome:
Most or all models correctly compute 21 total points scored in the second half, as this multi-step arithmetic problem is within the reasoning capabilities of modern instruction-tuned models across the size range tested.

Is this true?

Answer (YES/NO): NO